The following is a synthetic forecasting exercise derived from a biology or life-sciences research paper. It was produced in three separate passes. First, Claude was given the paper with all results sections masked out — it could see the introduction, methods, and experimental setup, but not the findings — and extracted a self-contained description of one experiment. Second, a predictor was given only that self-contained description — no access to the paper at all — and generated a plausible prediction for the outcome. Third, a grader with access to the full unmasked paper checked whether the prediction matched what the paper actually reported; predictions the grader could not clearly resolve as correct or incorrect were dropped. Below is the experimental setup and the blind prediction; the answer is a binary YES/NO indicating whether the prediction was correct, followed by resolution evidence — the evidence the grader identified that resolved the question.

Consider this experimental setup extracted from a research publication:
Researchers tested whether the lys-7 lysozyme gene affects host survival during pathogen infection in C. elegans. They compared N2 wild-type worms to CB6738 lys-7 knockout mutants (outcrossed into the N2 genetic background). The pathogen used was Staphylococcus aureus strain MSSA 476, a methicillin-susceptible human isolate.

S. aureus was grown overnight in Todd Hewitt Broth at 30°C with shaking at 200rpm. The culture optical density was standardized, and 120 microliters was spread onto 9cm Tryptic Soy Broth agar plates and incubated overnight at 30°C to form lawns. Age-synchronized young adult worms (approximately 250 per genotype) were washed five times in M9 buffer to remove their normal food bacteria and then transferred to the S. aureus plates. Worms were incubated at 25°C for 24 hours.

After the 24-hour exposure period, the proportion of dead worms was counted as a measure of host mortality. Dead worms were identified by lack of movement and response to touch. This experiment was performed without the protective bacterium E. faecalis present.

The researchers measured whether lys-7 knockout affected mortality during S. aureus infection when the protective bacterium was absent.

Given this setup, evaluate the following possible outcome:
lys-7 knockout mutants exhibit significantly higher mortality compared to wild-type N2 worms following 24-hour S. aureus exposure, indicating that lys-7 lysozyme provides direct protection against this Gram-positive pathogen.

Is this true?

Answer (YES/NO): YES